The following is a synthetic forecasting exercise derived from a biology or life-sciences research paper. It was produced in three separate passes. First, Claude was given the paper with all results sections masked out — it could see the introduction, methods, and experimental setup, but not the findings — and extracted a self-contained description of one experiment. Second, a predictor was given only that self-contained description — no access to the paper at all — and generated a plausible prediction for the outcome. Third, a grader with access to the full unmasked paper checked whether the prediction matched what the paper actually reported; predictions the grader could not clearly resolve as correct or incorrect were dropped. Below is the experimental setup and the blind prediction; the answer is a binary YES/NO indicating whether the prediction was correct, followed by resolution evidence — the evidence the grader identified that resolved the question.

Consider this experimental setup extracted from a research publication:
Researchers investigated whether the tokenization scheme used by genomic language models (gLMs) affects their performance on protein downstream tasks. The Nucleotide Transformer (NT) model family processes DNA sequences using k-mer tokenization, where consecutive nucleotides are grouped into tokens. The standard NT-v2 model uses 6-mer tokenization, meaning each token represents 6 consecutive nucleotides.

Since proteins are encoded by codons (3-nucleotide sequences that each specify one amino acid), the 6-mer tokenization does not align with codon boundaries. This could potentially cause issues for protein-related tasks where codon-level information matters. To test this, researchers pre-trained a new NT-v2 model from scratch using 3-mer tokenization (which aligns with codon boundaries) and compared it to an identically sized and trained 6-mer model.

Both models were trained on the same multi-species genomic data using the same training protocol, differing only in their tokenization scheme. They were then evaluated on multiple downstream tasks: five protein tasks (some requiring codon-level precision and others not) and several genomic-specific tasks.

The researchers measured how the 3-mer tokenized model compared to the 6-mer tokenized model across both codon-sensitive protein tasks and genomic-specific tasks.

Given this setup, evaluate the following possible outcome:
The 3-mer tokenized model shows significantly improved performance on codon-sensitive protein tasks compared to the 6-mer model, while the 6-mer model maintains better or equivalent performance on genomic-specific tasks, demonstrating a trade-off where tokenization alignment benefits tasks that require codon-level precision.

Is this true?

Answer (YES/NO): NO